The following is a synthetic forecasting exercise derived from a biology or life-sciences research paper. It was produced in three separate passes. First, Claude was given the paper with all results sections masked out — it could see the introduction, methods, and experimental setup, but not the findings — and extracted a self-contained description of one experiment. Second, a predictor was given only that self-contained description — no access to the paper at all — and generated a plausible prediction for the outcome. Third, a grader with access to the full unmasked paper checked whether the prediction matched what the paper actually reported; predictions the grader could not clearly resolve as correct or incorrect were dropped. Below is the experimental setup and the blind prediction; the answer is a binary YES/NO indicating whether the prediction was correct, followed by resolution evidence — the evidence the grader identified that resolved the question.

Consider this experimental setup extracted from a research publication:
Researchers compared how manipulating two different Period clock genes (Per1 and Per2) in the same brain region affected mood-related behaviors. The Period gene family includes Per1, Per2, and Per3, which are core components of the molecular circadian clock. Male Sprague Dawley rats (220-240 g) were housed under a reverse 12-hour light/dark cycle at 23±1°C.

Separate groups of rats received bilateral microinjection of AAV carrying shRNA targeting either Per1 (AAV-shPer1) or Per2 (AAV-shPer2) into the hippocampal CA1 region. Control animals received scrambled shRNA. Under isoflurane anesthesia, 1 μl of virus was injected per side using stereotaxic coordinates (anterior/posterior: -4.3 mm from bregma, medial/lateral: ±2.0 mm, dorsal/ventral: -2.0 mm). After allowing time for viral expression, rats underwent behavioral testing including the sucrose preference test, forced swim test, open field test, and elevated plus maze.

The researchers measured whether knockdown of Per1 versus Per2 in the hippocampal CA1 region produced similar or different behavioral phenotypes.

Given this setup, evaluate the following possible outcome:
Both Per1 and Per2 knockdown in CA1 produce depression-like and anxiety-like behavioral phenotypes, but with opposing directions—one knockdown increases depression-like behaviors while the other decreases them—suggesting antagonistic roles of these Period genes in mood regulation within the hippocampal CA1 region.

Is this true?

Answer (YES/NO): YES